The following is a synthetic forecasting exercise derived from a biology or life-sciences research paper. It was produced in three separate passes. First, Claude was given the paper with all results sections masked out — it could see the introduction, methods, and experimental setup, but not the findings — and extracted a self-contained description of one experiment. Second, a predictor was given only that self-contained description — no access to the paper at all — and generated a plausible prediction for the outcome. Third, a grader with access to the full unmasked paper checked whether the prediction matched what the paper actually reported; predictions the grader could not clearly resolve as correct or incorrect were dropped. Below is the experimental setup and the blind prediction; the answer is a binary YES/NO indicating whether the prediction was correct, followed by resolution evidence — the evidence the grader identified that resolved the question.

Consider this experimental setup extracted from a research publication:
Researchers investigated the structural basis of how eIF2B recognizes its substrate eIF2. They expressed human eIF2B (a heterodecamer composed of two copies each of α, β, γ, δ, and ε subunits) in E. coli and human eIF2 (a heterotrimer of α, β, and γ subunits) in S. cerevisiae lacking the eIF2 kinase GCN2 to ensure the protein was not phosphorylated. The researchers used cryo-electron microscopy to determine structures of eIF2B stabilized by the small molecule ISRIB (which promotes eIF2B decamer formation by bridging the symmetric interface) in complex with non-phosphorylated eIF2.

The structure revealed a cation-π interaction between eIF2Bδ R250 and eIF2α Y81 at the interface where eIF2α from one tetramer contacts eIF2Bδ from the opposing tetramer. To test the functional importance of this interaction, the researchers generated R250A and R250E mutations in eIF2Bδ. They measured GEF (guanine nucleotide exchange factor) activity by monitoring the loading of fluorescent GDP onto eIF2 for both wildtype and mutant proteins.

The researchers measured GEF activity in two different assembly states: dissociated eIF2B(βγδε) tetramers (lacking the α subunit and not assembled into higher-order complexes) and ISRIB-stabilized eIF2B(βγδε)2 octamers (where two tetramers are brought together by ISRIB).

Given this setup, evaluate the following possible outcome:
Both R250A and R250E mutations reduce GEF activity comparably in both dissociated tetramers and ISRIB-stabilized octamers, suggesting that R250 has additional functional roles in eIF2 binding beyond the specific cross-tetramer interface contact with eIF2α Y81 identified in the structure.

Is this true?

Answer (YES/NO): NO